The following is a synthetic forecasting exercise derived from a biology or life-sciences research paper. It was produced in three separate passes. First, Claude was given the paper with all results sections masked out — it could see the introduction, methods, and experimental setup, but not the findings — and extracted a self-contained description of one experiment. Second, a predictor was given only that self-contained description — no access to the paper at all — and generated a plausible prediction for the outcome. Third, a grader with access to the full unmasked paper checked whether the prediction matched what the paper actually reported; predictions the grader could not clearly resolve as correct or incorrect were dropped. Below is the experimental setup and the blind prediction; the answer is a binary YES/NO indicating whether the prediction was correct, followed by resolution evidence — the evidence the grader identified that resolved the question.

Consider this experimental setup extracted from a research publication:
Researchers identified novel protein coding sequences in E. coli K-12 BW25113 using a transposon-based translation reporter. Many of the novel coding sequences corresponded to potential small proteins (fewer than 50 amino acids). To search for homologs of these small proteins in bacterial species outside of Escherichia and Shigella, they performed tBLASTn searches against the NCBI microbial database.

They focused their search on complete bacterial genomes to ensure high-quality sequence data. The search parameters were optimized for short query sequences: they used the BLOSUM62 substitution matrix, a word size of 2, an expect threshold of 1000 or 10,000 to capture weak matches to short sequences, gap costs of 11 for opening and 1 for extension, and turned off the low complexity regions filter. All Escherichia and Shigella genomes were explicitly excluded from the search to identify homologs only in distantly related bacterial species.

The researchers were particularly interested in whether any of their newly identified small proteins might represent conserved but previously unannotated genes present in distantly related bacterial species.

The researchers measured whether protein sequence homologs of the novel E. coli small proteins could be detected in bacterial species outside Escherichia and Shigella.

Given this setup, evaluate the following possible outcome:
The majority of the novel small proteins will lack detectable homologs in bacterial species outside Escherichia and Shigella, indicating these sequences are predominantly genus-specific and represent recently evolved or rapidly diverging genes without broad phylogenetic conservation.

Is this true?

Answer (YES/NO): NO